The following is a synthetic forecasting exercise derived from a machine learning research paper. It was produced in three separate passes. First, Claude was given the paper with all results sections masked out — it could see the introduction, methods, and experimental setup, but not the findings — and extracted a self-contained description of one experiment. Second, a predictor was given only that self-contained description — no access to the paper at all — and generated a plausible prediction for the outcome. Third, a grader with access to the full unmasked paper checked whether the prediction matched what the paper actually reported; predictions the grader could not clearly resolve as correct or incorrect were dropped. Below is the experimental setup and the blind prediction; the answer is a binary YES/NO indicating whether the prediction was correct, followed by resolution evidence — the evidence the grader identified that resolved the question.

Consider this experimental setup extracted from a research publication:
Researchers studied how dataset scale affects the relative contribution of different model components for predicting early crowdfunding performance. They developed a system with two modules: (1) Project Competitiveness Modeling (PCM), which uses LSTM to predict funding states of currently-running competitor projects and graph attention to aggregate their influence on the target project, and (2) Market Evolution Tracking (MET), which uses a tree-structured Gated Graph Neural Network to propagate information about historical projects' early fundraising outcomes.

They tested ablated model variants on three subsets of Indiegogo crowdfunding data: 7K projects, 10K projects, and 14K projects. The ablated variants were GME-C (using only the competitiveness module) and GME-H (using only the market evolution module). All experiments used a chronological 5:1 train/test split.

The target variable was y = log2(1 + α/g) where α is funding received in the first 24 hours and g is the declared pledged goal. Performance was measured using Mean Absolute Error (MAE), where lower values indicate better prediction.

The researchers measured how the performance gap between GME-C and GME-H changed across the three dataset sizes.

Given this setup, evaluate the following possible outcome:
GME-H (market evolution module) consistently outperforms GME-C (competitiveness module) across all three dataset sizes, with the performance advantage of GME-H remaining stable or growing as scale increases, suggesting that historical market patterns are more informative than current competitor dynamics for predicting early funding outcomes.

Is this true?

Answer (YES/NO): NO